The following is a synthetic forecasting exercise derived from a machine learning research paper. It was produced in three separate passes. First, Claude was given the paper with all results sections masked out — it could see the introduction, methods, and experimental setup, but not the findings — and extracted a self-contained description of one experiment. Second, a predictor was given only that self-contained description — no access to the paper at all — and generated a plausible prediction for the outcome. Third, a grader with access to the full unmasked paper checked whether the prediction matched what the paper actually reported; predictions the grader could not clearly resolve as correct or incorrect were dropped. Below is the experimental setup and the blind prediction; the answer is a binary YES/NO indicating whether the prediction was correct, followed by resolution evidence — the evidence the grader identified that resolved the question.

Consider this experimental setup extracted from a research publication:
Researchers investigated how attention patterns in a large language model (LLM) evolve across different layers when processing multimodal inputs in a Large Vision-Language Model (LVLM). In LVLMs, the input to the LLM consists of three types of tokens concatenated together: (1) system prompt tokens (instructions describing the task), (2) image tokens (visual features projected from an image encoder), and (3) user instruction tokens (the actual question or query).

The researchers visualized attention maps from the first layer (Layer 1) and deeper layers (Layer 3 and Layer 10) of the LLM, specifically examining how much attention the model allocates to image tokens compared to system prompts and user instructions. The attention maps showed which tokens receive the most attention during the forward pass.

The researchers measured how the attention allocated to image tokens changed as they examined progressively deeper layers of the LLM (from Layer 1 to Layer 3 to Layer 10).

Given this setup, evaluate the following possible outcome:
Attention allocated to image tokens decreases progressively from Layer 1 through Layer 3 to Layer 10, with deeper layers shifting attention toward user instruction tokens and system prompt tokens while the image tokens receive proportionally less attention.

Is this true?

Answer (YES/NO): YES